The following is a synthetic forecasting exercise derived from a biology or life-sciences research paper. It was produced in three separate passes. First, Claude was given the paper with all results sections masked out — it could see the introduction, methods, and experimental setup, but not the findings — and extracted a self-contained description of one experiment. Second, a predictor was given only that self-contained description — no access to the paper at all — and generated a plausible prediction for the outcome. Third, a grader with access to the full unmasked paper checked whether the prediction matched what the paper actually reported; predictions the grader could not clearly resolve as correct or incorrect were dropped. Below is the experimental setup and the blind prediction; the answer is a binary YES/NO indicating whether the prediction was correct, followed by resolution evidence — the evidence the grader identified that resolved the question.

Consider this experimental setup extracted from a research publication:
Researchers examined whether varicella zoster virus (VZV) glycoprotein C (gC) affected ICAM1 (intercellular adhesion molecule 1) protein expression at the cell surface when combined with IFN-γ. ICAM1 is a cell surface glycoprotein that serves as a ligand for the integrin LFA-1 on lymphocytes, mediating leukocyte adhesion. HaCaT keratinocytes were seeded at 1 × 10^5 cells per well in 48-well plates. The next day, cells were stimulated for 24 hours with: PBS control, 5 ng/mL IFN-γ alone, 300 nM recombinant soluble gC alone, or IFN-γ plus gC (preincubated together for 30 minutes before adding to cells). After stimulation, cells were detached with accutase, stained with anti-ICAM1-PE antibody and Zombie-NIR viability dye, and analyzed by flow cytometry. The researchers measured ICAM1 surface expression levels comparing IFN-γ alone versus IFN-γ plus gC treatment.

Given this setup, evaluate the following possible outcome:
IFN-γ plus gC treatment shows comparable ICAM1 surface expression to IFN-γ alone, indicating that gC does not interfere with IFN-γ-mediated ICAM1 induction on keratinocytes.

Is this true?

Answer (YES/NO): NO